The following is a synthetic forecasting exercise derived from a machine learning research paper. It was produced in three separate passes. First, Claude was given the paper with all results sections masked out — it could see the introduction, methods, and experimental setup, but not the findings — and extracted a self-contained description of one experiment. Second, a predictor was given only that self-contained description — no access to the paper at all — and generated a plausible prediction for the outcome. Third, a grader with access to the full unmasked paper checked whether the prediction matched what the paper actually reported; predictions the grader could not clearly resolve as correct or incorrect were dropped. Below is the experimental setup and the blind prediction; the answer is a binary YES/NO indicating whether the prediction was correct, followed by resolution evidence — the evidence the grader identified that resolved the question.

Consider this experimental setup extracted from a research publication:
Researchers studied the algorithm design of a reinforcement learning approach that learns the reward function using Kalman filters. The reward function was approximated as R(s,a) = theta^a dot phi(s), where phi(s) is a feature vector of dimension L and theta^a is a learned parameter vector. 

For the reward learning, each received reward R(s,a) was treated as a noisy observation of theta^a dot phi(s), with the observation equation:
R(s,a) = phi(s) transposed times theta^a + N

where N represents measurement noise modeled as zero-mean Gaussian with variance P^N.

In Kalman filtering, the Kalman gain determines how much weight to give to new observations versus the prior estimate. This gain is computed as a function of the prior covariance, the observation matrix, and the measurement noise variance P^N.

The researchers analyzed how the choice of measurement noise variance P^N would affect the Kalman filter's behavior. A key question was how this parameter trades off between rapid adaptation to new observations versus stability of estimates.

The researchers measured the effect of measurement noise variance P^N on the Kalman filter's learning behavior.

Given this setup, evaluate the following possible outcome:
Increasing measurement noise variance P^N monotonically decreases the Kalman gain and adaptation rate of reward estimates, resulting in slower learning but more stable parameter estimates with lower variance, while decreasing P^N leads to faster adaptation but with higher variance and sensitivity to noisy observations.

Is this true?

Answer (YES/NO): NO